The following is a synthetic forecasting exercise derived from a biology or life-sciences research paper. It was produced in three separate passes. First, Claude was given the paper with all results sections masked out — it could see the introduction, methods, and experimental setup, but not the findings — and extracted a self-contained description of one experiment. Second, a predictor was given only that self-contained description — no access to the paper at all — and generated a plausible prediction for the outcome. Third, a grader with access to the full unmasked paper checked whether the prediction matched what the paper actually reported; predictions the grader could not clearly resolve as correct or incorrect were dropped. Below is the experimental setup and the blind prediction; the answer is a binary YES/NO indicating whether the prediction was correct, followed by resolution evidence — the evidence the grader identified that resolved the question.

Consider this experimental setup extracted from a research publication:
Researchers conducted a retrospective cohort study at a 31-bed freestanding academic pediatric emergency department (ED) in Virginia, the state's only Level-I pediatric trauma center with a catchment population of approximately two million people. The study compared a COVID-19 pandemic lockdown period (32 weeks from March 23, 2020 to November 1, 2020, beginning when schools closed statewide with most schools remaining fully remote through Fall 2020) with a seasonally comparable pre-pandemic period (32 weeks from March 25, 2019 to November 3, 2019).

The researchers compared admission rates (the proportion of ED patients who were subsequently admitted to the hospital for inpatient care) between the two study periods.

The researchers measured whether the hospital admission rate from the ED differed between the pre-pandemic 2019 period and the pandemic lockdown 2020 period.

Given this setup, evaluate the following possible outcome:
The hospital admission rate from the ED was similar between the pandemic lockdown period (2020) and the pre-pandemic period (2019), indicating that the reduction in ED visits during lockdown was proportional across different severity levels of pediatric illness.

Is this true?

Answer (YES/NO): NO